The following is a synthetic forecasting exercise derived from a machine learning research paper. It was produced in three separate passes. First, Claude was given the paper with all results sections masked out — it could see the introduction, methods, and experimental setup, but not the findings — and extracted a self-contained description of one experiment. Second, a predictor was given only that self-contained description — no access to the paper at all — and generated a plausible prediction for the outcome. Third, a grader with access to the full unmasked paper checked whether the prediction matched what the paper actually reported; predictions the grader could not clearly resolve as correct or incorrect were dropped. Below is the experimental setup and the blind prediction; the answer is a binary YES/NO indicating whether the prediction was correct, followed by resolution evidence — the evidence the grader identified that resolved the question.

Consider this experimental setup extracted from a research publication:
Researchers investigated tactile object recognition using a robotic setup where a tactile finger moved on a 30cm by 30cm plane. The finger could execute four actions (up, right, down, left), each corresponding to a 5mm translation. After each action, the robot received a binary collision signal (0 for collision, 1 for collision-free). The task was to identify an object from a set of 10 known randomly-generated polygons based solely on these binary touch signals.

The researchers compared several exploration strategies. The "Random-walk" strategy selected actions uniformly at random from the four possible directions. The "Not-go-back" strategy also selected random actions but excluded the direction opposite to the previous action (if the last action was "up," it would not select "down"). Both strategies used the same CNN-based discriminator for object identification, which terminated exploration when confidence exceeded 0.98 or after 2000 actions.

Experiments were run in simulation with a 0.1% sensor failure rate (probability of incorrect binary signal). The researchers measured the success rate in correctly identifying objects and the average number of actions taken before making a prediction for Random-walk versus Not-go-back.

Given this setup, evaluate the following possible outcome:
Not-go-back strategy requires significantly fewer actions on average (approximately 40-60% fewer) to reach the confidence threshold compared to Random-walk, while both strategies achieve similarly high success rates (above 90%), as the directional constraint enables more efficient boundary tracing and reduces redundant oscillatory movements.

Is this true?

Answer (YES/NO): NO